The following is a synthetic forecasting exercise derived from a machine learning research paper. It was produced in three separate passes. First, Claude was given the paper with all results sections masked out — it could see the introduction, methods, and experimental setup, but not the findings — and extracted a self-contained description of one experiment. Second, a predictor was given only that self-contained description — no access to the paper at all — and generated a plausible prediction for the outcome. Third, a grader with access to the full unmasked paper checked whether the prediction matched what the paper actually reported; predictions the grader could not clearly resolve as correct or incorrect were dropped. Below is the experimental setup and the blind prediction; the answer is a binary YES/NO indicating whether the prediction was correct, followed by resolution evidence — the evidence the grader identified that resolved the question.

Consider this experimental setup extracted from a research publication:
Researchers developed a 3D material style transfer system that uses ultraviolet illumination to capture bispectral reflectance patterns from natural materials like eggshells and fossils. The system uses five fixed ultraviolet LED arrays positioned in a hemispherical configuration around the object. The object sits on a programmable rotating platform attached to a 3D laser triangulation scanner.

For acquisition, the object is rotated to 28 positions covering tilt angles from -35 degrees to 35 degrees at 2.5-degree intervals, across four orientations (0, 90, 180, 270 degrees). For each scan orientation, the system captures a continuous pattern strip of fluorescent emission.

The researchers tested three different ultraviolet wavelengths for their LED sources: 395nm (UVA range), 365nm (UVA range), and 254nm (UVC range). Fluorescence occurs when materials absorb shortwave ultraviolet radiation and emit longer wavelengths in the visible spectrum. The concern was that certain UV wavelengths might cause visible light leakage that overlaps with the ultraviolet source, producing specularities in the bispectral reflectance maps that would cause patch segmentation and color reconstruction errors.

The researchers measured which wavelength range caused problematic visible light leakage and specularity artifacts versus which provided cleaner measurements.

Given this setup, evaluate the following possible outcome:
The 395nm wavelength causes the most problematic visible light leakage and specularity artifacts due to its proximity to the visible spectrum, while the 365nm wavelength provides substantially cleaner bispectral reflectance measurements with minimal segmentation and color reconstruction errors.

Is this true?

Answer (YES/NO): NO